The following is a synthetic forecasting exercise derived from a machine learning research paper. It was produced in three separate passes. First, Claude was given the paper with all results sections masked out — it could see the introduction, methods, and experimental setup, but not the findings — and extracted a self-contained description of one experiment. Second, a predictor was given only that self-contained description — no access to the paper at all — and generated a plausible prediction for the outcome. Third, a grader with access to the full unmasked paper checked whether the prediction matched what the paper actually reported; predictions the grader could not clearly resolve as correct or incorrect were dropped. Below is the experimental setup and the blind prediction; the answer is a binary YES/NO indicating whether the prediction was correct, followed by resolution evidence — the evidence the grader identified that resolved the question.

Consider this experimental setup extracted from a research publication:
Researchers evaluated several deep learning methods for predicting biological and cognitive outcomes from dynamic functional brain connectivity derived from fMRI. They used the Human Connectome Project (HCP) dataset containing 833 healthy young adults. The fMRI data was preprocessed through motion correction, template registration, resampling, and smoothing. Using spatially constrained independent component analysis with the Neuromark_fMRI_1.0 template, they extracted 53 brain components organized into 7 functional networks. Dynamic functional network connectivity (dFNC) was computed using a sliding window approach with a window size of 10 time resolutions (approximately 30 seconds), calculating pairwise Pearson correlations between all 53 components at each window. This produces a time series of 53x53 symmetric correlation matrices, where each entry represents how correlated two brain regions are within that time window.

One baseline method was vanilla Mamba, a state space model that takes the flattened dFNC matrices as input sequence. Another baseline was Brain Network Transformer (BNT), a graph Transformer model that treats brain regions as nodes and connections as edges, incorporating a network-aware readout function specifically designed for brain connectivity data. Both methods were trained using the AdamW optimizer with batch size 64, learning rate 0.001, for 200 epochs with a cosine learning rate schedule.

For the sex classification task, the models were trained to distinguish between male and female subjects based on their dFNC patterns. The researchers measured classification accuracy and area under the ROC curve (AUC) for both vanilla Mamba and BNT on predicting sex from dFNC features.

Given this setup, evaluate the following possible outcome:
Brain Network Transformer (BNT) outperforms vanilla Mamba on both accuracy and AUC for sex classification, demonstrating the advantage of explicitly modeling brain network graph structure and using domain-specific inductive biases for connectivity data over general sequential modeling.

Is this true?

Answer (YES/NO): YES